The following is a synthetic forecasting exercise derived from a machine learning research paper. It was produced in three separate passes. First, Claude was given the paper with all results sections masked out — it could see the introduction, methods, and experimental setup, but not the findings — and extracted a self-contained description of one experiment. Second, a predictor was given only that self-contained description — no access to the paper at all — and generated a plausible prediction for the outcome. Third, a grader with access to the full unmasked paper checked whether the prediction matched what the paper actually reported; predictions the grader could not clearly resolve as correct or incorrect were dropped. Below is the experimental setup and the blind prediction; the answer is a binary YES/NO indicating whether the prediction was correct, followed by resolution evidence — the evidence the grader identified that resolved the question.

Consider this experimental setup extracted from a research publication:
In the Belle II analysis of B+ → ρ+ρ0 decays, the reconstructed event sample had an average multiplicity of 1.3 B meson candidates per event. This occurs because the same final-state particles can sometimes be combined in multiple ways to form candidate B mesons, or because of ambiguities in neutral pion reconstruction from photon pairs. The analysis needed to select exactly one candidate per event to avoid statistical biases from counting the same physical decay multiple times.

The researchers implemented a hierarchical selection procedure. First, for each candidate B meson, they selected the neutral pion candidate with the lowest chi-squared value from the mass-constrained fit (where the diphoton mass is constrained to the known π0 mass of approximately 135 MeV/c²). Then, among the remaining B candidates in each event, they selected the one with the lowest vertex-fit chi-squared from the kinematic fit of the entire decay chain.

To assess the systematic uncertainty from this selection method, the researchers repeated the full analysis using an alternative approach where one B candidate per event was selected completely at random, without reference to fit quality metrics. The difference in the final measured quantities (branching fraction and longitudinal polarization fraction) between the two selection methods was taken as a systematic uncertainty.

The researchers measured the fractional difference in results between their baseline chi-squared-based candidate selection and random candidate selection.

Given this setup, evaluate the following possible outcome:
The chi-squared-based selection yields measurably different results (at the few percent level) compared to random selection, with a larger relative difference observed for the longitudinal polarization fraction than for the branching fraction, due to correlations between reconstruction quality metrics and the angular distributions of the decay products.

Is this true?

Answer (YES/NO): NO